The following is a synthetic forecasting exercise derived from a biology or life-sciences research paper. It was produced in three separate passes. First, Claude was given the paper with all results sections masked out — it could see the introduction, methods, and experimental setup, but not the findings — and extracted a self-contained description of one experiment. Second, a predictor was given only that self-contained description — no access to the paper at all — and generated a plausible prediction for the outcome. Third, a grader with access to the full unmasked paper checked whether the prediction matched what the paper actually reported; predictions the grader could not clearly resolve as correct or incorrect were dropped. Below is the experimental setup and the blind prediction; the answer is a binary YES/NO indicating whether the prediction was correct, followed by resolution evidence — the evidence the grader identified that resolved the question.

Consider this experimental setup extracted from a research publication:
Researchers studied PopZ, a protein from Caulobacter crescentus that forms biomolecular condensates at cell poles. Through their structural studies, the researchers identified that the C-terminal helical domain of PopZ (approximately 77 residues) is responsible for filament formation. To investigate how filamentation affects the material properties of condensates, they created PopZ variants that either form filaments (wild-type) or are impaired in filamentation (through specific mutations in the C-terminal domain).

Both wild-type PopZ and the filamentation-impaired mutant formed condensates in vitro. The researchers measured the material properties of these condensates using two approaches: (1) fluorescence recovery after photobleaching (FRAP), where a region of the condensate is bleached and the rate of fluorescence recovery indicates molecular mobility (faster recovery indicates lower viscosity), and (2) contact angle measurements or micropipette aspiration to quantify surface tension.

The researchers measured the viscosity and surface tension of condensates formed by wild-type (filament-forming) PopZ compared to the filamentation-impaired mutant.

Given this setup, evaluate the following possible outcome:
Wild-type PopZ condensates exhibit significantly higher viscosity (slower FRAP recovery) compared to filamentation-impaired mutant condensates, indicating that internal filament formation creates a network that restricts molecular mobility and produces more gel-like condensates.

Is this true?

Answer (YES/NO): YES